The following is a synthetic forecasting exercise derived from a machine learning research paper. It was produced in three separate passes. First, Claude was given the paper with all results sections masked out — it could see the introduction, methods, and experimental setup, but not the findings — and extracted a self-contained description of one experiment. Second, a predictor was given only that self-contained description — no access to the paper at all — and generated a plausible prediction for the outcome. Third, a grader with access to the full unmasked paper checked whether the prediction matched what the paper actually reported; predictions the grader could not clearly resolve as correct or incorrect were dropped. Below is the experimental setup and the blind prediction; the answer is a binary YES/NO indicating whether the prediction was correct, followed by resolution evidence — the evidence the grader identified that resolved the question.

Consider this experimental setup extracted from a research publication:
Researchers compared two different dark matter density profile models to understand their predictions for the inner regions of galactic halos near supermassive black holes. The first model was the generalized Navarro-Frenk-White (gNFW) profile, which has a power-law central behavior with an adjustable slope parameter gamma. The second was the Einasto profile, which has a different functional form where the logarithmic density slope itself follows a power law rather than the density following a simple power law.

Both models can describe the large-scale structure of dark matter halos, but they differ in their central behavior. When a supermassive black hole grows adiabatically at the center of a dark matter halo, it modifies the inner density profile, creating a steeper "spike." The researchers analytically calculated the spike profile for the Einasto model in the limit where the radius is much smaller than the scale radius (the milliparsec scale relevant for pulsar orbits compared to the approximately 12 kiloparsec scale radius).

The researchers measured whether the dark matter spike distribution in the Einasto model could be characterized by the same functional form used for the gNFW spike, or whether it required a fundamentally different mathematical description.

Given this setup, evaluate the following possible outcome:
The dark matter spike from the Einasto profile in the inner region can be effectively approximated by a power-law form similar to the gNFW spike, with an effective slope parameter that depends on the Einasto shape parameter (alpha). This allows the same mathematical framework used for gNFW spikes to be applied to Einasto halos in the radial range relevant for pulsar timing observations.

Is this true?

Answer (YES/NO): NO